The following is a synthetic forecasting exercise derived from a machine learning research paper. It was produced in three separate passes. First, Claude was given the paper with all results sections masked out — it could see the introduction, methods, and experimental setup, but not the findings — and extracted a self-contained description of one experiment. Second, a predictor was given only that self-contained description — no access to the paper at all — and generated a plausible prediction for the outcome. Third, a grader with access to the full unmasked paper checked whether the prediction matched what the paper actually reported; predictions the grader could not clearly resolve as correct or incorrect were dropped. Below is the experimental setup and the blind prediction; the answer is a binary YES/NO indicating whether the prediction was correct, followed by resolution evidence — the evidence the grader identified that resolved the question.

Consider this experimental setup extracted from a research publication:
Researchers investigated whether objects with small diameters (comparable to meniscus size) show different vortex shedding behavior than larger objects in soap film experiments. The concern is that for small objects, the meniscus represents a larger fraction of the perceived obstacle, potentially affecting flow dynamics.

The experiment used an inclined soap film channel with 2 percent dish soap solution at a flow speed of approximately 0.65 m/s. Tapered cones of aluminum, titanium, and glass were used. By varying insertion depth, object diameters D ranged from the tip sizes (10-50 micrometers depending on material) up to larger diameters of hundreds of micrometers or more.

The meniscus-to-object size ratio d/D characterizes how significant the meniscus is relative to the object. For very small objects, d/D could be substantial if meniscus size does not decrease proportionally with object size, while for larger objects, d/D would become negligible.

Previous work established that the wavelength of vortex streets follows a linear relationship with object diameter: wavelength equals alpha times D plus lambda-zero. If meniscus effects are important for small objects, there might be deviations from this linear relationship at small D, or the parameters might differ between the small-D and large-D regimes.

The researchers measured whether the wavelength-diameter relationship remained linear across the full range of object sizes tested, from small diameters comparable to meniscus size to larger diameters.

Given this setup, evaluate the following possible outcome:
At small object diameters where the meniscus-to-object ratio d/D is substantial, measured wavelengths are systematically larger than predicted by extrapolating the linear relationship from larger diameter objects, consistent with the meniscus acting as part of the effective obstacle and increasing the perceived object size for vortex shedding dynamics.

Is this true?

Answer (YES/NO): YES